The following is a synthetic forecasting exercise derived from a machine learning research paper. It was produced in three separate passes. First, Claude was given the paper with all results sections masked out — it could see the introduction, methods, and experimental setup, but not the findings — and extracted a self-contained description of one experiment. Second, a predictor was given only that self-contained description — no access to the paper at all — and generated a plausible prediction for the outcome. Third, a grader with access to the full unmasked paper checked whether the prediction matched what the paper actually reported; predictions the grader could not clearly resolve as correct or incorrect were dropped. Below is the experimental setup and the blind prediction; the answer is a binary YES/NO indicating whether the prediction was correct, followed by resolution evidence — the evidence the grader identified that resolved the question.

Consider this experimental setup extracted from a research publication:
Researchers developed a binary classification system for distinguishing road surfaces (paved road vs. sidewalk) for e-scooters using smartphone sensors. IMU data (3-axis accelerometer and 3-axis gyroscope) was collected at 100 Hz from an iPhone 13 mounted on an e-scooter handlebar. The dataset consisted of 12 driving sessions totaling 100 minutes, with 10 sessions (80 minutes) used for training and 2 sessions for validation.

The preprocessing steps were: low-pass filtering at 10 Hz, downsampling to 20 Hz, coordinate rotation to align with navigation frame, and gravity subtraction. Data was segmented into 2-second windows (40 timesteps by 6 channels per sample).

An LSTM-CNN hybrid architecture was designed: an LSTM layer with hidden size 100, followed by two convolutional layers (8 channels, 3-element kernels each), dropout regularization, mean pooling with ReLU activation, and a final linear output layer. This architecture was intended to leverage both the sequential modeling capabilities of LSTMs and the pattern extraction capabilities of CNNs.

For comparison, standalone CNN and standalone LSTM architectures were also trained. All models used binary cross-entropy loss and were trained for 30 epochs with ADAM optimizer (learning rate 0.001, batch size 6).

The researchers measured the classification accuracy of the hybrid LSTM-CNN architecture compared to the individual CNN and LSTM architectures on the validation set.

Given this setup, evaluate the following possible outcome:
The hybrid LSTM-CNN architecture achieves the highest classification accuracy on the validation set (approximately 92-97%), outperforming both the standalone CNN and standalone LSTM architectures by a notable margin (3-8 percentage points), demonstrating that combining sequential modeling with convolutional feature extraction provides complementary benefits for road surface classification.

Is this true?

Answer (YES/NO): NO